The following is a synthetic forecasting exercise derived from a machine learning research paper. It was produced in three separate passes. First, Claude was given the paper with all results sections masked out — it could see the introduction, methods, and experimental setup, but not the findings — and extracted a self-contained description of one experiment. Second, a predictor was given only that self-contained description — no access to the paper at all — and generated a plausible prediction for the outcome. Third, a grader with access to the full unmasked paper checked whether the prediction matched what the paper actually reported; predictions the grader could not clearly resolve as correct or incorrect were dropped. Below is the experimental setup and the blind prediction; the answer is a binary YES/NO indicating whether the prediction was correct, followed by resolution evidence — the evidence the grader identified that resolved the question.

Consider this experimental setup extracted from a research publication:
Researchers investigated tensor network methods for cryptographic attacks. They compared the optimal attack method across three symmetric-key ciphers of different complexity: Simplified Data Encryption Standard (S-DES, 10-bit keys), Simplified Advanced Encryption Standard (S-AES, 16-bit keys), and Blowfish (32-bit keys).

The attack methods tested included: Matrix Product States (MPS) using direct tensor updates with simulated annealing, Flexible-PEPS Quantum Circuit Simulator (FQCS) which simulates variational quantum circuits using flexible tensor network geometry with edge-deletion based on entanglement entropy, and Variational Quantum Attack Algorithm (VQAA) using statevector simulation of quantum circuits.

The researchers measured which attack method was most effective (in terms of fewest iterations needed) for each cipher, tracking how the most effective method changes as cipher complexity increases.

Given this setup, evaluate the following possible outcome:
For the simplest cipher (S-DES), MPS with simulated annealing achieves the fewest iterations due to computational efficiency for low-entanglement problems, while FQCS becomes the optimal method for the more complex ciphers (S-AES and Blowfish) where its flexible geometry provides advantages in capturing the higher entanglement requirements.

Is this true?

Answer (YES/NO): NO